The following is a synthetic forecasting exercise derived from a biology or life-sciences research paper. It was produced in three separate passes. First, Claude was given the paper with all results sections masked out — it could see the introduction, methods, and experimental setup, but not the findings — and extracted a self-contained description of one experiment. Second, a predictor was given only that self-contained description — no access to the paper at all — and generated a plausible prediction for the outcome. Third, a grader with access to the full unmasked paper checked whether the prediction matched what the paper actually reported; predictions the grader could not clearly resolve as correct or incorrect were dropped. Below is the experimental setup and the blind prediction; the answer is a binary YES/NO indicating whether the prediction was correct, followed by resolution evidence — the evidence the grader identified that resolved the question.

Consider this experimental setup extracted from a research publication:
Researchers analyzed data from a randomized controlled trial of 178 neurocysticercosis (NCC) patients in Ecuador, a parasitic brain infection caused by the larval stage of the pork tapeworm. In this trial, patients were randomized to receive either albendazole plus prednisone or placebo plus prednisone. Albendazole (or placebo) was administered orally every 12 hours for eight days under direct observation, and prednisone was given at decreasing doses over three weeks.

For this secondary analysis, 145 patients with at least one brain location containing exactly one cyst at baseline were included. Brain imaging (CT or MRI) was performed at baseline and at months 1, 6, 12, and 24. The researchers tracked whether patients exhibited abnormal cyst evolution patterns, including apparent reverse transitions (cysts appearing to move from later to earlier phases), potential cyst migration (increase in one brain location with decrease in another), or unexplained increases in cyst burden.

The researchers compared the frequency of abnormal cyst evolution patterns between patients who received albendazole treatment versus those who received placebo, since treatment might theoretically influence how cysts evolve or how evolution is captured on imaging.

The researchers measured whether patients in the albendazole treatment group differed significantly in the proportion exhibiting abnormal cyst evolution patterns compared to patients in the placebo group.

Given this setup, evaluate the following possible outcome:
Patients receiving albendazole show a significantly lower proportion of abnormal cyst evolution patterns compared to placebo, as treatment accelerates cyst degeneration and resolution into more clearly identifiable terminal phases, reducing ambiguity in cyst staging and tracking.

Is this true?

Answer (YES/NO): NO